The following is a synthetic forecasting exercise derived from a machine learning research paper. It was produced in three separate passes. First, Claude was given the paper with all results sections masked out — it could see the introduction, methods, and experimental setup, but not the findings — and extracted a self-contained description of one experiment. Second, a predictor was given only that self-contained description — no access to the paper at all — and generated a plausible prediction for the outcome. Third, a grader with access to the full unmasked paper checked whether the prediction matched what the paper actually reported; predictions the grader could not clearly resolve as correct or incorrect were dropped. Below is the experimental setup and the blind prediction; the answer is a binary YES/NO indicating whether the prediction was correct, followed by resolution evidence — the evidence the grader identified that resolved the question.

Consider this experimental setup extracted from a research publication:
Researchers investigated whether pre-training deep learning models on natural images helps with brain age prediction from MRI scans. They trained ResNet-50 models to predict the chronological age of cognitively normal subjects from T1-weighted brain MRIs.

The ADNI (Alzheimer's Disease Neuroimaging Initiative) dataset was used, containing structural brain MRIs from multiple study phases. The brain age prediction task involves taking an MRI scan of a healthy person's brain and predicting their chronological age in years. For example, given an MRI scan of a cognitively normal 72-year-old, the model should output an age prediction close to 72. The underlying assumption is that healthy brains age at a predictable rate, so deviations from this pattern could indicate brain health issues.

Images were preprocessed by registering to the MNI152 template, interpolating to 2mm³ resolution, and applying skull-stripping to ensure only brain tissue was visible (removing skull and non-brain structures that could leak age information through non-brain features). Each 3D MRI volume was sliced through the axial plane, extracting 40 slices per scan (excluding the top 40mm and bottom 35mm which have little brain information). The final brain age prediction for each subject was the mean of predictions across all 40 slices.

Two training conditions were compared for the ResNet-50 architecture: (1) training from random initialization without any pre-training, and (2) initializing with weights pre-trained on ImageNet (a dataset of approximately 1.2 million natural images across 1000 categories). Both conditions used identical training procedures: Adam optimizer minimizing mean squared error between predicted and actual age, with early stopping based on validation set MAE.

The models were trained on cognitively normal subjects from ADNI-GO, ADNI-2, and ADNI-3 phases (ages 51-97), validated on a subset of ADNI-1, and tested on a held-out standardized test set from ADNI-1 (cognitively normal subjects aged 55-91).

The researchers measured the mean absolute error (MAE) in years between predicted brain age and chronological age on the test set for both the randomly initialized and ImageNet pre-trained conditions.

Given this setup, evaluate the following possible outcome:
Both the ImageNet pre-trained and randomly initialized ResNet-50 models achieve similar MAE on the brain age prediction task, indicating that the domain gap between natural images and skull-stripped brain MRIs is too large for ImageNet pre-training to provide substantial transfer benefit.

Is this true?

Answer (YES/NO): YES